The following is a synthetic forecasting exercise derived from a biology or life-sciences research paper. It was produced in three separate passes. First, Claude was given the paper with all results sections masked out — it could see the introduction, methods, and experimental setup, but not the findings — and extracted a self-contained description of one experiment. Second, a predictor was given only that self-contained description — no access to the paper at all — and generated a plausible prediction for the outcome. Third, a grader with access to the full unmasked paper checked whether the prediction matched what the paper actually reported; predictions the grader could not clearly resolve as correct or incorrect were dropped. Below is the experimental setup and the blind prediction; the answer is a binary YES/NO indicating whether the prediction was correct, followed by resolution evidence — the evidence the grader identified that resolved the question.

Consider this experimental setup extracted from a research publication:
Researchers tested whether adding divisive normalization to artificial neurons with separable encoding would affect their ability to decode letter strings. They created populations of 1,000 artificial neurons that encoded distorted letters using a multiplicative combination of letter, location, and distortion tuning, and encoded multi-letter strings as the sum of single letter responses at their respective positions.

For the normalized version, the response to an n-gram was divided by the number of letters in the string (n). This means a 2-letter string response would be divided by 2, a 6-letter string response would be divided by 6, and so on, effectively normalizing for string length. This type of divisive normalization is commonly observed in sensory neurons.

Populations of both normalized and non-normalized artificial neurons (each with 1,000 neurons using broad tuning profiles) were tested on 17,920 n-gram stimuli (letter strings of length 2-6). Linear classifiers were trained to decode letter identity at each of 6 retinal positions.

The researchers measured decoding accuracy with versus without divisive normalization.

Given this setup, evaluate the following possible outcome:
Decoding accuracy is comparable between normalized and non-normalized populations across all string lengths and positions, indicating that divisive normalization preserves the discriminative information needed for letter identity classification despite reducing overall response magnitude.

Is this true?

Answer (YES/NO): NO